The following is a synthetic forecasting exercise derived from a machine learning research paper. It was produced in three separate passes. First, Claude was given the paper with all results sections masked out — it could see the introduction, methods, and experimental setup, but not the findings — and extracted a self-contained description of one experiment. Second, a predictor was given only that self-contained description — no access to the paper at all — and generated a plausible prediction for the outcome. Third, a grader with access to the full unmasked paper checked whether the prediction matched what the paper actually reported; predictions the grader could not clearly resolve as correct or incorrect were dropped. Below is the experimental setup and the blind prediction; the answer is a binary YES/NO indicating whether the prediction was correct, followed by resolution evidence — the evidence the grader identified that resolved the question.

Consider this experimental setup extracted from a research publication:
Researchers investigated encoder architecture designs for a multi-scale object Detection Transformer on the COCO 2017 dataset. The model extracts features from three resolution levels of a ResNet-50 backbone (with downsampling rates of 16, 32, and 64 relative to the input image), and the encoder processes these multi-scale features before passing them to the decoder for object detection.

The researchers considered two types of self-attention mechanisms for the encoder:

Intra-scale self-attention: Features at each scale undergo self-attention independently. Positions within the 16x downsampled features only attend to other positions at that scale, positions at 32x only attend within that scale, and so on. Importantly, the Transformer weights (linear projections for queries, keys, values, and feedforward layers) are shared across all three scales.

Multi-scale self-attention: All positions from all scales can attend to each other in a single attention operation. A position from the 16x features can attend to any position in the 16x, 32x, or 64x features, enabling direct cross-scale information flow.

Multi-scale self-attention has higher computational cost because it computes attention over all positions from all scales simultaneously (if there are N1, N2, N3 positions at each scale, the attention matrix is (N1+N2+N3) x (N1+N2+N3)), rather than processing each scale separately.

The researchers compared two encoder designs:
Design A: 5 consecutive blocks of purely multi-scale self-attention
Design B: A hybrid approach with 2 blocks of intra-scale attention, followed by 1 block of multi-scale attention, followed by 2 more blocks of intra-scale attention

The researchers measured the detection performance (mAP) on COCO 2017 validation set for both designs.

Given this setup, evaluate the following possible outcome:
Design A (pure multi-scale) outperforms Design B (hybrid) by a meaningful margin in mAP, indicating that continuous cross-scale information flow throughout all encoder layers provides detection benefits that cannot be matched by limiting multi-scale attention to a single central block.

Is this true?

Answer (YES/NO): NO